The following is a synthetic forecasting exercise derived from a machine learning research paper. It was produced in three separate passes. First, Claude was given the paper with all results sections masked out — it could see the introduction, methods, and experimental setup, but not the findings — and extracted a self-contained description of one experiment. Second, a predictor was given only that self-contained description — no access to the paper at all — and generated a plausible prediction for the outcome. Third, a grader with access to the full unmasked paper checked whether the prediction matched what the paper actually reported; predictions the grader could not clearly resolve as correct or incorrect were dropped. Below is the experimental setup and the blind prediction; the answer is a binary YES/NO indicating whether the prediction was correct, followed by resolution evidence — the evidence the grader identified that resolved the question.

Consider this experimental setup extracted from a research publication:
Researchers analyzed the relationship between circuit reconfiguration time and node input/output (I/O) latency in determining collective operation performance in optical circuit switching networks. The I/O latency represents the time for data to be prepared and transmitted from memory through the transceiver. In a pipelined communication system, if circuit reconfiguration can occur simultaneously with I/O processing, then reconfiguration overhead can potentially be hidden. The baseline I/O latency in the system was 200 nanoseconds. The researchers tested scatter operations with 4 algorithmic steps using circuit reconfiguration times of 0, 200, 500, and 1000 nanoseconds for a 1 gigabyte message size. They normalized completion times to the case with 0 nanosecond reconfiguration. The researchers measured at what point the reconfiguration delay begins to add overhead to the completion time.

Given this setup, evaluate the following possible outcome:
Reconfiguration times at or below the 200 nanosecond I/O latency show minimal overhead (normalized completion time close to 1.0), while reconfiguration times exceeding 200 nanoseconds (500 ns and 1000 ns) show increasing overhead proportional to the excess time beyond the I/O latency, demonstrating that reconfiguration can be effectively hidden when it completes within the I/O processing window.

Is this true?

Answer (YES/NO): YES